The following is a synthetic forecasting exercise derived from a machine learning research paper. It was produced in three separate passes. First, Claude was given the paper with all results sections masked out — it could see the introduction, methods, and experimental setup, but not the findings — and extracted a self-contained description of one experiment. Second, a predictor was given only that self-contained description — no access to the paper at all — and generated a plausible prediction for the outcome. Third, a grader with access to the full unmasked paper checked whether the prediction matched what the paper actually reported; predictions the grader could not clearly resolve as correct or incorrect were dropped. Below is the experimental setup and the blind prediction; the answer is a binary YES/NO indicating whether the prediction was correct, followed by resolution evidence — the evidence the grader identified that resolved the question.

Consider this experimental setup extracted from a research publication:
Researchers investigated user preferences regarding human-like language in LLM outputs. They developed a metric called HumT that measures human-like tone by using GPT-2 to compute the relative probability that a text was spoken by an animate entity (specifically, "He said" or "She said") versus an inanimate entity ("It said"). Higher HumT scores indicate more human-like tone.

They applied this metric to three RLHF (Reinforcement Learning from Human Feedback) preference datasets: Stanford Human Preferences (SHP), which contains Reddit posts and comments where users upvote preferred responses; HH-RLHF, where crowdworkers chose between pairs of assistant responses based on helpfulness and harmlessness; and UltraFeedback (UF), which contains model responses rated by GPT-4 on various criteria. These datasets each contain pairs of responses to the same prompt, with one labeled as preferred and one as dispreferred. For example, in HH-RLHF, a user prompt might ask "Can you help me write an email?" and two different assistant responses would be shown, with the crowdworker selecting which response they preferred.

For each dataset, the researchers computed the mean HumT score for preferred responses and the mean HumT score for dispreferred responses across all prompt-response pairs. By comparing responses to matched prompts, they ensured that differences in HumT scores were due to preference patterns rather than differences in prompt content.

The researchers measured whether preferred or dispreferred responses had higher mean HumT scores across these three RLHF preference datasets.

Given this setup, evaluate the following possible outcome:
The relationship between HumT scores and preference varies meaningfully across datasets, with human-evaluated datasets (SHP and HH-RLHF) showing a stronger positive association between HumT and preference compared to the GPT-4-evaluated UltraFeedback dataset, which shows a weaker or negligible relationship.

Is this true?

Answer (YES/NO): NO